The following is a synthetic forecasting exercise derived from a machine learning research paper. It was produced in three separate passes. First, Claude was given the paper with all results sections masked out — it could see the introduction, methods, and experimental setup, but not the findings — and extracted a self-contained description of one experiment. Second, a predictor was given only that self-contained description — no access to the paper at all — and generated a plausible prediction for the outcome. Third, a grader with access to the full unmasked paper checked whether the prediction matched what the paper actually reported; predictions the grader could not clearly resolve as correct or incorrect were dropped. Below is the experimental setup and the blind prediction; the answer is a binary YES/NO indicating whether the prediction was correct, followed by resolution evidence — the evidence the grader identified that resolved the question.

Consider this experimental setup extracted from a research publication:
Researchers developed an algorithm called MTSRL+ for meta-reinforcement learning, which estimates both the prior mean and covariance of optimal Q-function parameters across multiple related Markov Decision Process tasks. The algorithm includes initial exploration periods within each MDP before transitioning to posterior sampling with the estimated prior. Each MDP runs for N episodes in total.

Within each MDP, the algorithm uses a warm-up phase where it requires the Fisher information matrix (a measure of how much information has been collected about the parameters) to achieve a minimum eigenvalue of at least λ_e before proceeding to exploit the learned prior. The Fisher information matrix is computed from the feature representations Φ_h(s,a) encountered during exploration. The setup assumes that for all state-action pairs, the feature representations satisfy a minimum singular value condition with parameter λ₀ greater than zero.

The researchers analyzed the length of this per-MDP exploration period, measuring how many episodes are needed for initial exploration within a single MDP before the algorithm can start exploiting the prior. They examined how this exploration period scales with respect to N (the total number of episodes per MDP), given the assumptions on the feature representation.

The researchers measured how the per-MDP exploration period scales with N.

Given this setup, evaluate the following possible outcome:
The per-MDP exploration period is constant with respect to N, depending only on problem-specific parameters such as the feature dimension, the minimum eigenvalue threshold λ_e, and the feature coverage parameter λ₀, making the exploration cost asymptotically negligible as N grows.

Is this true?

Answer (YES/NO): YES